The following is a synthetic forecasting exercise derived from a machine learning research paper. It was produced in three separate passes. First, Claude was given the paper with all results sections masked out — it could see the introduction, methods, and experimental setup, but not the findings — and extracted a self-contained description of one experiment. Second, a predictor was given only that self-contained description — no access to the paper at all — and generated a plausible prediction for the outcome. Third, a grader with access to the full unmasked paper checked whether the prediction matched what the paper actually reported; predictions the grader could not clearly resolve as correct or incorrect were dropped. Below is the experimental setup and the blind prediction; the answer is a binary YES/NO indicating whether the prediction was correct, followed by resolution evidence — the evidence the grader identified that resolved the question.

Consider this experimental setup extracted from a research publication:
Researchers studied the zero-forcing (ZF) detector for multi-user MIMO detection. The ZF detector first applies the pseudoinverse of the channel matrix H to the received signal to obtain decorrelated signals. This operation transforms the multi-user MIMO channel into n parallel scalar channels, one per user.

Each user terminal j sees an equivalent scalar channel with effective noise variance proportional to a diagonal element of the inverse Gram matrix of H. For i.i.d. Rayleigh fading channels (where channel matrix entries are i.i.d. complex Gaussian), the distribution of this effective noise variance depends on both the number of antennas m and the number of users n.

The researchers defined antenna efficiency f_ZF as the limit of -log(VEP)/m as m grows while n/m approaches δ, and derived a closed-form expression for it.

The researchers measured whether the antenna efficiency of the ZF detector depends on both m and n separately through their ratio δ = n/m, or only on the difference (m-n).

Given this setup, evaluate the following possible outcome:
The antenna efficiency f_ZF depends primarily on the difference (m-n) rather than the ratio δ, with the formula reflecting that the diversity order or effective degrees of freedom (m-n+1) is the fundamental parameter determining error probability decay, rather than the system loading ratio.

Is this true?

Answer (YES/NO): NO